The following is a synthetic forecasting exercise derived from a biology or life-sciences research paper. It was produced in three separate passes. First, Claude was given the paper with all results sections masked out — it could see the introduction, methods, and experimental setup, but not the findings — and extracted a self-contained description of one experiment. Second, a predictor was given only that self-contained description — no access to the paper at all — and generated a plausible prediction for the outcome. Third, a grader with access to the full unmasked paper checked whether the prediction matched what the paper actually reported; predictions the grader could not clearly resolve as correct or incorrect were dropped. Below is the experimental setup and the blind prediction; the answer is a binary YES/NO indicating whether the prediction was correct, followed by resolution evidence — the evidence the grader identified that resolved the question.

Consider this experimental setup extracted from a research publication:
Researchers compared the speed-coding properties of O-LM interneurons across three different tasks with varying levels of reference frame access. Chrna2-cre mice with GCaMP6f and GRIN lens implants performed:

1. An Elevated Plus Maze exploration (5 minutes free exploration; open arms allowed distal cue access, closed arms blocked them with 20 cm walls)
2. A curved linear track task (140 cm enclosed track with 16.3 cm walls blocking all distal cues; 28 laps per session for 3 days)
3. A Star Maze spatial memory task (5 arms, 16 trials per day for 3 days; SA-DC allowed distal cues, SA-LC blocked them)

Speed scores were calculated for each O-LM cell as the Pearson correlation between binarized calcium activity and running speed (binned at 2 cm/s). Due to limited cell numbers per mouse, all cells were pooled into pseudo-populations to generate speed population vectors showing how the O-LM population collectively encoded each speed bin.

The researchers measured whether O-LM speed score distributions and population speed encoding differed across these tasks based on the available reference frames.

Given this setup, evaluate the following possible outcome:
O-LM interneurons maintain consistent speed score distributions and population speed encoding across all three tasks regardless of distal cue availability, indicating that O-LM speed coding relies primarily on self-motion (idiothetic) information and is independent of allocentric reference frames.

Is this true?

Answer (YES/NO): NO